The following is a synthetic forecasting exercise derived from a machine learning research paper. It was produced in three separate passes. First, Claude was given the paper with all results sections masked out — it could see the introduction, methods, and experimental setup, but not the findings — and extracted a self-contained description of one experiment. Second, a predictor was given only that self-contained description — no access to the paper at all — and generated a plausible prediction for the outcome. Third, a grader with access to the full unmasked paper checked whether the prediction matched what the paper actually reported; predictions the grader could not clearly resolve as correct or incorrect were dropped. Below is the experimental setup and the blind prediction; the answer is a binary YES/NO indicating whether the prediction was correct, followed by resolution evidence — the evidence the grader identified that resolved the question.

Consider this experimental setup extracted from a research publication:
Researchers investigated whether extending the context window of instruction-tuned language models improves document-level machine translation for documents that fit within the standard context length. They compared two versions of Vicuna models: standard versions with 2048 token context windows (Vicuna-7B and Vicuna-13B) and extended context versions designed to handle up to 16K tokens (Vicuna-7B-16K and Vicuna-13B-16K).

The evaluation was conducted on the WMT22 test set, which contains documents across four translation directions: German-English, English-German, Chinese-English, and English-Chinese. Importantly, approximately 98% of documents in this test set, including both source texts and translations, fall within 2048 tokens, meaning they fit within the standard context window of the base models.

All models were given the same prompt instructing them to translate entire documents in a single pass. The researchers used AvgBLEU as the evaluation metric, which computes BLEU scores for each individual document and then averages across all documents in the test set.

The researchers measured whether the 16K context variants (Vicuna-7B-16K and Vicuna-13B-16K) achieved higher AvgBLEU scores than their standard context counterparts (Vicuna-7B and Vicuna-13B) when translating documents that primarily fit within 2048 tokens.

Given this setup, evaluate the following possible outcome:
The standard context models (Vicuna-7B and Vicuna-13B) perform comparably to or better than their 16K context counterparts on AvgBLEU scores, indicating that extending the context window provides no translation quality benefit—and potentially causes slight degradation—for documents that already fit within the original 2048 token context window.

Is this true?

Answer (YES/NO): YES